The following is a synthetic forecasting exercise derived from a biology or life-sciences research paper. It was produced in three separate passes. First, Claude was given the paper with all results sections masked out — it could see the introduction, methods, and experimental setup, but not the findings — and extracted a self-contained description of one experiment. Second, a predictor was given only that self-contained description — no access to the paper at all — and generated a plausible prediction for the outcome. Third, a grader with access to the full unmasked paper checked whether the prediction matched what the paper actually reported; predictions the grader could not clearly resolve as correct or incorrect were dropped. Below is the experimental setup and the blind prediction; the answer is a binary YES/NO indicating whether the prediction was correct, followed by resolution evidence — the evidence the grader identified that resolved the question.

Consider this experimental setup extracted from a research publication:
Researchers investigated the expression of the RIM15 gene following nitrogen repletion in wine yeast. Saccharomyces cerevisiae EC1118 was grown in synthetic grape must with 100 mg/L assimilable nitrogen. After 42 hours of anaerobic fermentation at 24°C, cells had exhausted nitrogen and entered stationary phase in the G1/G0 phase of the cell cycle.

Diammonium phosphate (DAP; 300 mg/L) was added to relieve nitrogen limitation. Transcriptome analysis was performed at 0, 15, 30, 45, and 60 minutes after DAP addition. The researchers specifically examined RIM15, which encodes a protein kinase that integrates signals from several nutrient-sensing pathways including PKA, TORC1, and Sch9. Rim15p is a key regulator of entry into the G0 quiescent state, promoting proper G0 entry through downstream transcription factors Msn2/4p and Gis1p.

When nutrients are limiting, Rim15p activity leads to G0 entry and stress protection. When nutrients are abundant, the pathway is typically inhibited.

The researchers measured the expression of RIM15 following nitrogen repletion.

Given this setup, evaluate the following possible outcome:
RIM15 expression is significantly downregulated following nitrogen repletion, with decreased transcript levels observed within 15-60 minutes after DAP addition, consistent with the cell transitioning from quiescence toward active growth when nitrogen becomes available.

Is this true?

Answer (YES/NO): YES